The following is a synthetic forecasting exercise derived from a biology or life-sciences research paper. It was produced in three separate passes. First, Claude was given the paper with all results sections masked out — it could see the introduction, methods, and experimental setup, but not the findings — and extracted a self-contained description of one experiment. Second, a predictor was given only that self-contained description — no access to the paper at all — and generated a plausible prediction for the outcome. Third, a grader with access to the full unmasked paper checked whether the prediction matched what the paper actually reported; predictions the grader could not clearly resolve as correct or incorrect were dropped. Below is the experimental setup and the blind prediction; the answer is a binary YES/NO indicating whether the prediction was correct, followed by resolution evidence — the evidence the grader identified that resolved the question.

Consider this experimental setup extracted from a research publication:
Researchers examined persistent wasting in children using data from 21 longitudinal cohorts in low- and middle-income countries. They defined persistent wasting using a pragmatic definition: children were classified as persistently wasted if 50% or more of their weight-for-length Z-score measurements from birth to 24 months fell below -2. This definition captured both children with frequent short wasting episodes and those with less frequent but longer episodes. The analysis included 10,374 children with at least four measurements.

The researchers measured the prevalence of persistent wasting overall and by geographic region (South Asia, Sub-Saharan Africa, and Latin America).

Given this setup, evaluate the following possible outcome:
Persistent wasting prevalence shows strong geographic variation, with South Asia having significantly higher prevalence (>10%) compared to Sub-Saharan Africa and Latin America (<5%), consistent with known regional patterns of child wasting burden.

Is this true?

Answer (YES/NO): NO